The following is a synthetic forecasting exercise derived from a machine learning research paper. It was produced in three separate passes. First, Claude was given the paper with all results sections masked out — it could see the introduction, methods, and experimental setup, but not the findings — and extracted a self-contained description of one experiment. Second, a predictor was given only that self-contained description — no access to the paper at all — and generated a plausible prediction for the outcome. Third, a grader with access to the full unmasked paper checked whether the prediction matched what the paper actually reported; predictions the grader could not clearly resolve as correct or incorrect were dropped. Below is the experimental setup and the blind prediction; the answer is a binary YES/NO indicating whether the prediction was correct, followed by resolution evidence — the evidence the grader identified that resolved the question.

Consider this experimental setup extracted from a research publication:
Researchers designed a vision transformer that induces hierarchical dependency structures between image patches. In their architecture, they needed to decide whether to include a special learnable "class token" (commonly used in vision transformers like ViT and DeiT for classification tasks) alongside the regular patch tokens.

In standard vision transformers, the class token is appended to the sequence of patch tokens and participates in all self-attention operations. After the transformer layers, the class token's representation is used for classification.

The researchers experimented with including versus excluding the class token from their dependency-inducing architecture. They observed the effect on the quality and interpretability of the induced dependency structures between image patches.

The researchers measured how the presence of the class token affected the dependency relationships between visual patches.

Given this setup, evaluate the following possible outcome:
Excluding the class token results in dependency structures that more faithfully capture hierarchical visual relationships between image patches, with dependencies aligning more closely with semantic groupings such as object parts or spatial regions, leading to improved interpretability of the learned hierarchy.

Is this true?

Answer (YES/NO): NO